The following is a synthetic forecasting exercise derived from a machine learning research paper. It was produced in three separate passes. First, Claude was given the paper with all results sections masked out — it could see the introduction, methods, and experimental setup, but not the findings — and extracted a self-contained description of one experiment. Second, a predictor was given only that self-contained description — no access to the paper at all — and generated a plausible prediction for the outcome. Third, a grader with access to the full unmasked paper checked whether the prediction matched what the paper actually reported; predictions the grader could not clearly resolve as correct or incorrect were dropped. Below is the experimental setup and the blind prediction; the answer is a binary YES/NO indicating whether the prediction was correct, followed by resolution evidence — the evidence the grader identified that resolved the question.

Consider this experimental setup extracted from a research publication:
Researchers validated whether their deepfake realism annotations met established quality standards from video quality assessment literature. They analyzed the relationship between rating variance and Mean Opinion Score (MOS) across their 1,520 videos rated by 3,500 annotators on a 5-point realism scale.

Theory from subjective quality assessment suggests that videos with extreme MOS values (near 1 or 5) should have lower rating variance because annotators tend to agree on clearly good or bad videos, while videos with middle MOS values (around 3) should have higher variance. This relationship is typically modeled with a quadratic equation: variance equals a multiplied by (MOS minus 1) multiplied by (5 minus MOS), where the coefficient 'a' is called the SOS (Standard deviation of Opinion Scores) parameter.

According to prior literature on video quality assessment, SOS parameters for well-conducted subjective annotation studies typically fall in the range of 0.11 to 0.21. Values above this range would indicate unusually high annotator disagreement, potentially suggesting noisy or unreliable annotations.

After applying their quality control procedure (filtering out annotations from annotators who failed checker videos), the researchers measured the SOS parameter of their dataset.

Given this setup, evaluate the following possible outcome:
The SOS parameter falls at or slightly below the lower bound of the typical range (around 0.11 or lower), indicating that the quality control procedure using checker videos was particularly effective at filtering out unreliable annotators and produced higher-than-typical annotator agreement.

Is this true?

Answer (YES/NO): NO